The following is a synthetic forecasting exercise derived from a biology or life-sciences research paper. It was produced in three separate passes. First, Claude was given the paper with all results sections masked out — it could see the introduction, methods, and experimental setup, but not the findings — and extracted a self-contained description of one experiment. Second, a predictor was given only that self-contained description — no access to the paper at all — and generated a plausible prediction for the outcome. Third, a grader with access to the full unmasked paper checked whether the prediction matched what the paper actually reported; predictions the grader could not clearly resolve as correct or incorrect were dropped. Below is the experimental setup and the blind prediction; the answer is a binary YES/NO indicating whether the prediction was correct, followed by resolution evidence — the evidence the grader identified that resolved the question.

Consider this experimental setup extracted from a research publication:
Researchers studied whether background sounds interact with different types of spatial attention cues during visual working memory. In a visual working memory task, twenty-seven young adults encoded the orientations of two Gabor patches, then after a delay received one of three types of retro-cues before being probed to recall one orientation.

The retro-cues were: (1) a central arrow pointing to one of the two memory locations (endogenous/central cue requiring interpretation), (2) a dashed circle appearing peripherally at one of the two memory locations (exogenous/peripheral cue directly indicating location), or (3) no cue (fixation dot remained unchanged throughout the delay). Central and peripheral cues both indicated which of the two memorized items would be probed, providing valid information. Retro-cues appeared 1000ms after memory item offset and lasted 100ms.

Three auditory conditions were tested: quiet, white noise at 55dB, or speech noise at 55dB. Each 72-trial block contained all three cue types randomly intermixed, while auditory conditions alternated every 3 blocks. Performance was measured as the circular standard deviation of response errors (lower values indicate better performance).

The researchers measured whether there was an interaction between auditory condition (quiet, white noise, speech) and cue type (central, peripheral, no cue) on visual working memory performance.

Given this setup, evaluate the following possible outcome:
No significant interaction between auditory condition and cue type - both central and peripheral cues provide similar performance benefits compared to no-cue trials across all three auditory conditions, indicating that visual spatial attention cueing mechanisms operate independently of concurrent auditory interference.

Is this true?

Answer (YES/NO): YES